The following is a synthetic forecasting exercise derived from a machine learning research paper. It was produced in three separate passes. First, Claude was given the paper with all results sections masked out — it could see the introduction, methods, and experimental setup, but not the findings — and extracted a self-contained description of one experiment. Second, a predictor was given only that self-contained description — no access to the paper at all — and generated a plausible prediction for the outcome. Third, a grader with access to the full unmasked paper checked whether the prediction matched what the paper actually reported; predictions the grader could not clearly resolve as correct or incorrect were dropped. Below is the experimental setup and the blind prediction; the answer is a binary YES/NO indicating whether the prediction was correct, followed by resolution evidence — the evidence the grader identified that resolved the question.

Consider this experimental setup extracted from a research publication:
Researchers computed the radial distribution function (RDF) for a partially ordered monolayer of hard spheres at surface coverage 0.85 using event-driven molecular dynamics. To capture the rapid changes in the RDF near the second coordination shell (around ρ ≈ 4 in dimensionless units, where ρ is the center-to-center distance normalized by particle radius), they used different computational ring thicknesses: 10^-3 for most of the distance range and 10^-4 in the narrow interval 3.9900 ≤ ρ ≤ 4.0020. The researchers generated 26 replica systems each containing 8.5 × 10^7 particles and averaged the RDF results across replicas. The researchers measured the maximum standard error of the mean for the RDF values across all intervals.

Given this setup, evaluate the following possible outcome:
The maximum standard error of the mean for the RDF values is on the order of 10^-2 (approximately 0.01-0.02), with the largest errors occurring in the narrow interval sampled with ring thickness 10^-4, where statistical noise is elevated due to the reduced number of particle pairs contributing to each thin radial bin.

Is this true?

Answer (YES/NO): NO